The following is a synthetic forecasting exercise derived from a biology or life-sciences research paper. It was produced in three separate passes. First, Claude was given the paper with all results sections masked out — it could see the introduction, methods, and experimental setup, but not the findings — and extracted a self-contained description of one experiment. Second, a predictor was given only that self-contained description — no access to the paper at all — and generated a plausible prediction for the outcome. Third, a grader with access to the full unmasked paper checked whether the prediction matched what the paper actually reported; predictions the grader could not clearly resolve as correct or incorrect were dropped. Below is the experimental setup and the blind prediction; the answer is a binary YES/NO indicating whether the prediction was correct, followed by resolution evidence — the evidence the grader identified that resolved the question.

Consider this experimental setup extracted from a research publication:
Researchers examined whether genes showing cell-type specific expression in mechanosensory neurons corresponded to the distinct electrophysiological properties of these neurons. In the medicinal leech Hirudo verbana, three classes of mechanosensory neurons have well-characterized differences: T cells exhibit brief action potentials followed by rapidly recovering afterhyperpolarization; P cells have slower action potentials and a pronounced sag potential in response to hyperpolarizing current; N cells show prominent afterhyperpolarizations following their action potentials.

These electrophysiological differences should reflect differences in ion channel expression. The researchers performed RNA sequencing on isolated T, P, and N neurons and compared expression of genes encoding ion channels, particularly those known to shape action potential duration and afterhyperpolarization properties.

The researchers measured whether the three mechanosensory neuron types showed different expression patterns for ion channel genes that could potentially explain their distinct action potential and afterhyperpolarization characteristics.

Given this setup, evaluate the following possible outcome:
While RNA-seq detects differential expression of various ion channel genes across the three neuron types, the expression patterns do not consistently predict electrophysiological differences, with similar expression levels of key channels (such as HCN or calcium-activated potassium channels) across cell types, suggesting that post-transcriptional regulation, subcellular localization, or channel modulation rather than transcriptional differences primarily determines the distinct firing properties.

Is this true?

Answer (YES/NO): NO